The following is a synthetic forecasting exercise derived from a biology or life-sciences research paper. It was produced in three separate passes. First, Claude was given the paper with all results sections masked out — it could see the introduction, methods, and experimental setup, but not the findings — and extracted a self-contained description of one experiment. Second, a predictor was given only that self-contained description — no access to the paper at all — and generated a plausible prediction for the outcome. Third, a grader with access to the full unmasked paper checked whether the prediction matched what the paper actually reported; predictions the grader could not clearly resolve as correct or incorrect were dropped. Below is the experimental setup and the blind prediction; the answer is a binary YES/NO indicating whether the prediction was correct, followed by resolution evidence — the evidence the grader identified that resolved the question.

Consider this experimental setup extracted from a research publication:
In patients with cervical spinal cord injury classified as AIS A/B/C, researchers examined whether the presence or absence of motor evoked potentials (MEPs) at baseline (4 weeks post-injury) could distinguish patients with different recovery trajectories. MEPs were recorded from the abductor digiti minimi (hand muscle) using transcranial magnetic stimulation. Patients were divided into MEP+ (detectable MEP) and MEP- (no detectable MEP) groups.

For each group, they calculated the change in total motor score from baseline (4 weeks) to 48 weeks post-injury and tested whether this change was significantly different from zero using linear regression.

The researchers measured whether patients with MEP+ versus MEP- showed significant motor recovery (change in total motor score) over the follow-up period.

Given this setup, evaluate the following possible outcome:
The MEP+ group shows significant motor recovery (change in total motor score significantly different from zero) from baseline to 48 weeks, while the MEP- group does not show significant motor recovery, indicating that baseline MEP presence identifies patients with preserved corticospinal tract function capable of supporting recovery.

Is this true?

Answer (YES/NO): YES